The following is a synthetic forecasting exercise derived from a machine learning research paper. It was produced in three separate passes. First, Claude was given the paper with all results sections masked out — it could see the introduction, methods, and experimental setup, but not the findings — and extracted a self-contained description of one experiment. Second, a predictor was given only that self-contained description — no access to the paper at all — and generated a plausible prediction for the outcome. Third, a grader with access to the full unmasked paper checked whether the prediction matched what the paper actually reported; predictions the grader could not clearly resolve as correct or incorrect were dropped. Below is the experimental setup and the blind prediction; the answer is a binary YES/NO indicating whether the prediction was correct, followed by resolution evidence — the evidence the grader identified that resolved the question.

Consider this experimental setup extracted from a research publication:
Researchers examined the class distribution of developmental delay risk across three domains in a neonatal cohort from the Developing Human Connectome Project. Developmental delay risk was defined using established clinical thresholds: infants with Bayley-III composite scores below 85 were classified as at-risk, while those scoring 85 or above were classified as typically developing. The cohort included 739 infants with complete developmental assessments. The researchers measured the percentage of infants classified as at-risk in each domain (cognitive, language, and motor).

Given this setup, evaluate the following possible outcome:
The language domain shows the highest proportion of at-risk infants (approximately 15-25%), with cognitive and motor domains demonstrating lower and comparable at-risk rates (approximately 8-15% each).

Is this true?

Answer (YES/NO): NO